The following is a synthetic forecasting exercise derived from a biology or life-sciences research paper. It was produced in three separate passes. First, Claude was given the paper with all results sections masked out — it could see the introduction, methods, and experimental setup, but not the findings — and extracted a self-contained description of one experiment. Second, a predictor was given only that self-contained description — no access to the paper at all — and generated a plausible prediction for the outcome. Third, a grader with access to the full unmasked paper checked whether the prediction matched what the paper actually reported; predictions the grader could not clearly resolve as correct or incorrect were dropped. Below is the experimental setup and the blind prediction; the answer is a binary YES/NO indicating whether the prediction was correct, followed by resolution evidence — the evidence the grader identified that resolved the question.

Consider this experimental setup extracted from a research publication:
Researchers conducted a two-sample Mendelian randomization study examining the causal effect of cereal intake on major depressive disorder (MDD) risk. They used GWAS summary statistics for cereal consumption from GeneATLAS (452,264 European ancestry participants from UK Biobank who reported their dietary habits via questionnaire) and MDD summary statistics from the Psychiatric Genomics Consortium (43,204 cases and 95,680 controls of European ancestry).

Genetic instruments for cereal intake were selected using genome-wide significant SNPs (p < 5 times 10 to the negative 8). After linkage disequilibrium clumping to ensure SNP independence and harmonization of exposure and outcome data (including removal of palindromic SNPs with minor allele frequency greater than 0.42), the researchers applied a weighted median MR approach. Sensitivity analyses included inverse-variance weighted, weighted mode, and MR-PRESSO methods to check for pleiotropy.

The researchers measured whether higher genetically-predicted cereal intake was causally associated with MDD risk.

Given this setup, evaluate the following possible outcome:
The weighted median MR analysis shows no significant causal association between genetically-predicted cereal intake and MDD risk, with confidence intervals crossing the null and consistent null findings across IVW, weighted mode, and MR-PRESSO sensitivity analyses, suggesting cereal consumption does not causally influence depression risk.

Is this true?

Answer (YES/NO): NO